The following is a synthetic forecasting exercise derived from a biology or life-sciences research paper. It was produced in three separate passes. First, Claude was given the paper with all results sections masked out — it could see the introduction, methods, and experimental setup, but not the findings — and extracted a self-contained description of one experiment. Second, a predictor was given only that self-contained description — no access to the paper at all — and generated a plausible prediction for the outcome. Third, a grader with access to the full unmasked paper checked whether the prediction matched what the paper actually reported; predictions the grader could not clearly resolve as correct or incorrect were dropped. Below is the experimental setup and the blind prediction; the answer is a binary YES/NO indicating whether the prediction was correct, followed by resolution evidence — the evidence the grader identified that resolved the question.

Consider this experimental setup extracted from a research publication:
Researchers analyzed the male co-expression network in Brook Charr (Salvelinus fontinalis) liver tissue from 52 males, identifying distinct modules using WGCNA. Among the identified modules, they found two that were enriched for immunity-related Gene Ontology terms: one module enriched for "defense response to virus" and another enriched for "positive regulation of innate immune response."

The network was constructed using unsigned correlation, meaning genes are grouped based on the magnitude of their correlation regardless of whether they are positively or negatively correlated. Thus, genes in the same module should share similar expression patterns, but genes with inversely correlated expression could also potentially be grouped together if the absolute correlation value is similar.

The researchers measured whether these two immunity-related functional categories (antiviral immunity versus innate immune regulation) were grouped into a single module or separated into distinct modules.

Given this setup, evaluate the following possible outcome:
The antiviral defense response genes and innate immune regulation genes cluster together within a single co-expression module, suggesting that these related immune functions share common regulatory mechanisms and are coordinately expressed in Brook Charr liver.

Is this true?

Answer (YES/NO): NO